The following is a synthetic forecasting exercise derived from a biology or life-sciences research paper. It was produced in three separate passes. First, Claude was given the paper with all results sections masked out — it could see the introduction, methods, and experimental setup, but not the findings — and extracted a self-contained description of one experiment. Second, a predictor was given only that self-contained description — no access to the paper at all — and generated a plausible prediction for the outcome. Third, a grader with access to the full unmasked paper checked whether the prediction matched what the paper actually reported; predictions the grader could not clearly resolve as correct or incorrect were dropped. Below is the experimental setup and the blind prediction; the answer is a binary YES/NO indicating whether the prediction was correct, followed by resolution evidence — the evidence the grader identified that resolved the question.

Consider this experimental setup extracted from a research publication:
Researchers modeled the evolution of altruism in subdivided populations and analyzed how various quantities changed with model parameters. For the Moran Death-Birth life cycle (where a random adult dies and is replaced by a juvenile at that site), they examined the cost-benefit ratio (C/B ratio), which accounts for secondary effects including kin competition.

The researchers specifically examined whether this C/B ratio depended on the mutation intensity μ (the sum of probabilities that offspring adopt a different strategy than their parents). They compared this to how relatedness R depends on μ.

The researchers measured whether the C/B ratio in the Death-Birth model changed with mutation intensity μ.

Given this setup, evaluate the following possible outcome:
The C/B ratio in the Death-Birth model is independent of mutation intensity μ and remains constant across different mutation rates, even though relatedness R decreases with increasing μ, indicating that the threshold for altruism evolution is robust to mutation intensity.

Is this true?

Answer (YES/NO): YES